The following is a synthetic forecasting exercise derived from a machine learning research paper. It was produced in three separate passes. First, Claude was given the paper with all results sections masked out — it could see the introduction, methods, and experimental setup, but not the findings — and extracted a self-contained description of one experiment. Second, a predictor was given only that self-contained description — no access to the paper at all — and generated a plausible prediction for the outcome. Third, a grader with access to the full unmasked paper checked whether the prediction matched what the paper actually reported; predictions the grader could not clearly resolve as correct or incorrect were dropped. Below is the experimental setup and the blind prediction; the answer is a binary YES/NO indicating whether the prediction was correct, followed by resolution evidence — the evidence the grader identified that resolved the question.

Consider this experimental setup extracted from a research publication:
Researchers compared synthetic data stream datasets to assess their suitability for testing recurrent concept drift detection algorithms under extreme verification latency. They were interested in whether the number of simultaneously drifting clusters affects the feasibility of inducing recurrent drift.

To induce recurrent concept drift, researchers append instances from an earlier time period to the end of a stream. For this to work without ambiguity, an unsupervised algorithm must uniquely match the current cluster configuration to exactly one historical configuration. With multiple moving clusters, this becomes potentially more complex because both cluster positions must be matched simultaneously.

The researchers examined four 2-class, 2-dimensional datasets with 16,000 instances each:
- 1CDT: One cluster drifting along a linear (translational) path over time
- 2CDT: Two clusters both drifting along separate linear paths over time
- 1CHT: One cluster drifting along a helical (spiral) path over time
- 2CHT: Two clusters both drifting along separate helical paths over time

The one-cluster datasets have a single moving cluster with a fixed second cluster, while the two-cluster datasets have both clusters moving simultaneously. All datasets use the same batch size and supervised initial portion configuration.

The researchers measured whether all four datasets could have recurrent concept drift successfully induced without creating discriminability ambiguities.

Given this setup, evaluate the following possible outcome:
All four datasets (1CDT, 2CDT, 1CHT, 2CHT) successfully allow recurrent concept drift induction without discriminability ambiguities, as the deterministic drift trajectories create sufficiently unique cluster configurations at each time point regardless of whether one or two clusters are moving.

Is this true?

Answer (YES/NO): YES